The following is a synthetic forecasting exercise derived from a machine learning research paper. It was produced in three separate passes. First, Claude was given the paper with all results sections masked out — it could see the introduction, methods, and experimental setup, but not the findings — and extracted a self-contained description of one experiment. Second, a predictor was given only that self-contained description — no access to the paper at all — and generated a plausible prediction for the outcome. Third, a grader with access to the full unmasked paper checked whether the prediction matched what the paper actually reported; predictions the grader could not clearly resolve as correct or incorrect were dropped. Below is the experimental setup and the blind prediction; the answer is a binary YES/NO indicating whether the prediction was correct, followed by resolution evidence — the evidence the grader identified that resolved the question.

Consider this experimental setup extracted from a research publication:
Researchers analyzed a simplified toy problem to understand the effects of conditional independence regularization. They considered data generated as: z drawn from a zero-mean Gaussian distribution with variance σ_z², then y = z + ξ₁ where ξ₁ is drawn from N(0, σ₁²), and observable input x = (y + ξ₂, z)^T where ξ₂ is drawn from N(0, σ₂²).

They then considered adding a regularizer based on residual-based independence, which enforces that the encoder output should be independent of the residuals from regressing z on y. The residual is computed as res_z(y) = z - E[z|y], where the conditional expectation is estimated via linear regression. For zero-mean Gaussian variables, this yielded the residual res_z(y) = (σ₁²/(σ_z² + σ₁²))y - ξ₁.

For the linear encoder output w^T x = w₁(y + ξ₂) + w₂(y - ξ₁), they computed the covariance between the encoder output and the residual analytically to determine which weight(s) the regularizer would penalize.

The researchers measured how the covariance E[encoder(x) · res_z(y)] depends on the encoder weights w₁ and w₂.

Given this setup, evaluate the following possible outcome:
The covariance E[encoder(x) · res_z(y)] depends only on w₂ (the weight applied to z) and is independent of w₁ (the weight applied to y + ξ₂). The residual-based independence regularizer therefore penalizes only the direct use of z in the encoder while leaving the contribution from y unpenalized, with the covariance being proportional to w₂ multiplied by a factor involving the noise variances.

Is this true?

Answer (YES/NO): YES